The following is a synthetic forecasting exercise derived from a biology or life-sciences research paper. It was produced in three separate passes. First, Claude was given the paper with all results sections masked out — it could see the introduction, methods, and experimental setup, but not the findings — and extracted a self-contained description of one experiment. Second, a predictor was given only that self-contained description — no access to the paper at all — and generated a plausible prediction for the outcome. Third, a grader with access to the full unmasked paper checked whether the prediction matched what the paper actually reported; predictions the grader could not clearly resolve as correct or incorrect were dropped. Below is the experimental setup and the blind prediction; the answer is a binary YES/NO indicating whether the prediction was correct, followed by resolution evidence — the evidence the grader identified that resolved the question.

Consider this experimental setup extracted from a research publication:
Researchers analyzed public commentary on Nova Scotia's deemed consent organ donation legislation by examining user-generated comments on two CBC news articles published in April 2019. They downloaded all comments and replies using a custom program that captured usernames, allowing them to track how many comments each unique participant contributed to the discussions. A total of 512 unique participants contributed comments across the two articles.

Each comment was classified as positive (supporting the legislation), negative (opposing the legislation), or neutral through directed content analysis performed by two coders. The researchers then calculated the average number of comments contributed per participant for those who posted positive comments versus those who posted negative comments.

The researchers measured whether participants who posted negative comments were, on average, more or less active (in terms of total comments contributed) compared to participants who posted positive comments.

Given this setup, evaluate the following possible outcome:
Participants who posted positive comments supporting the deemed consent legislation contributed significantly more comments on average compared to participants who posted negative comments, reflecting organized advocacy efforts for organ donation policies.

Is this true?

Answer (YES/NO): NO